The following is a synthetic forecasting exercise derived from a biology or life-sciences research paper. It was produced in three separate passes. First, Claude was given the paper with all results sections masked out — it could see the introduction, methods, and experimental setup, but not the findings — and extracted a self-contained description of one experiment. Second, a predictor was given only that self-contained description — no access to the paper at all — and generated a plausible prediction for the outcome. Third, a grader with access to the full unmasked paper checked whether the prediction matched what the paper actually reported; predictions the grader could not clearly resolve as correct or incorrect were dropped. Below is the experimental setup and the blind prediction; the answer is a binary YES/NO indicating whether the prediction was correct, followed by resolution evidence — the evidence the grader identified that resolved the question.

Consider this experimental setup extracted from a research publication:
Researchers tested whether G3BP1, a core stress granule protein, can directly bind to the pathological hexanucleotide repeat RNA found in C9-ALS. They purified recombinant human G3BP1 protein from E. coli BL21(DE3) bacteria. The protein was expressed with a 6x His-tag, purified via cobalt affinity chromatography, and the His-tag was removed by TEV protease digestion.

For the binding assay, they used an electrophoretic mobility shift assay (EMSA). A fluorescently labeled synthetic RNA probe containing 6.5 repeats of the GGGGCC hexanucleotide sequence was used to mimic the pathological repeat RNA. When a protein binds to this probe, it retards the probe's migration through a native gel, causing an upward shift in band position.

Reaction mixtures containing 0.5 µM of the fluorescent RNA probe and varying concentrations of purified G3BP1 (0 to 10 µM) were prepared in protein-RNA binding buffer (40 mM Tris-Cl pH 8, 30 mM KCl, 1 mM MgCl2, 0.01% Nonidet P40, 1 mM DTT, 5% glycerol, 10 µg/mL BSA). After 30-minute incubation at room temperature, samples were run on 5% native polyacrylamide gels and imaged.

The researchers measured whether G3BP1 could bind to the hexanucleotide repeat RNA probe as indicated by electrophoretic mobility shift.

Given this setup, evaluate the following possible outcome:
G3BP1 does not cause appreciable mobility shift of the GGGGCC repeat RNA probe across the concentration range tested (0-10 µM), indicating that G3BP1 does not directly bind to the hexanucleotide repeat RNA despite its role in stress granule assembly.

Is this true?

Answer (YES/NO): NO